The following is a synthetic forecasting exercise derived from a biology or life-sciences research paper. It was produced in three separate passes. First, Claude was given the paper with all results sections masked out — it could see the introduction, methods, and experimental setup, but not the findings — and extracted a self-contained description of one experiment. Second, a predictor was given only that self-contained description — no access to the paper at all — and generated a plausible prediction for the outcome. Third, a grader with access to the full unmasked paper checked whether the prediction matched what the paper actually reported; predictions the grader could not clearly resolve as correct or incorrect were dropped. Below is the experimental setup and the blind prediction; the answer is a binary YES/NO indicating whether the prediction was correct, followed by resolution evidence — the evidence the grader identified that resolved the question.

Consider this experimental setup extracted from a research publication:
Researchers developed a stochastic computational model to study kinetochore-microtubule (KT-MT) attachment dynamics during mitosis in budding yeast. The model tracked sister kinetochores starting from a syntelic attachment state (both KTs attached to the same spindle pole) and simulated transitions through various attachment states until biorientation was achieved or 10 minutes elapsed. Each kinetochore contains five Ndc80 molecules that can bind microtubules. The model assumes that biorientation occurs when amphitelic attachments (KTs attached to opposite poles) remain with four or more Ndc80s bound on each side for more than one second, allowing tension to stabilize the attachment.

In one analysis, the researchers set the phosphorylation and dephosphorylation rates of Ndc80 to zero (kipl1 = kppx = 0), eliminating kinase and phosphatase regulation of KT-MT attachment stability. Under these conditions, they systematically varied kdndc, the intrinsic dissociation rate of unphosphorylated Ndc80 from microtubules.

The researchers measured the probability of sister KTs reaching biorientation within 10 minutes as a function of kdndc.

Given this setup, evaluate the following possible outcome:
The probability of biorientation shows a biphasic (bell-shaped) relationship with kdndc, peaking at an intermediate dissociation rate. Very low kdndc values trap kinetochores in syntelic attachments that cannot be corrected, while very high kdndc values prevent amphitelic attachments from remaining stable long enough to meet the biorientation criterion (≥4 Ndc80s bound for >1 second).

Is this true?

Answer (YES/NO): YES